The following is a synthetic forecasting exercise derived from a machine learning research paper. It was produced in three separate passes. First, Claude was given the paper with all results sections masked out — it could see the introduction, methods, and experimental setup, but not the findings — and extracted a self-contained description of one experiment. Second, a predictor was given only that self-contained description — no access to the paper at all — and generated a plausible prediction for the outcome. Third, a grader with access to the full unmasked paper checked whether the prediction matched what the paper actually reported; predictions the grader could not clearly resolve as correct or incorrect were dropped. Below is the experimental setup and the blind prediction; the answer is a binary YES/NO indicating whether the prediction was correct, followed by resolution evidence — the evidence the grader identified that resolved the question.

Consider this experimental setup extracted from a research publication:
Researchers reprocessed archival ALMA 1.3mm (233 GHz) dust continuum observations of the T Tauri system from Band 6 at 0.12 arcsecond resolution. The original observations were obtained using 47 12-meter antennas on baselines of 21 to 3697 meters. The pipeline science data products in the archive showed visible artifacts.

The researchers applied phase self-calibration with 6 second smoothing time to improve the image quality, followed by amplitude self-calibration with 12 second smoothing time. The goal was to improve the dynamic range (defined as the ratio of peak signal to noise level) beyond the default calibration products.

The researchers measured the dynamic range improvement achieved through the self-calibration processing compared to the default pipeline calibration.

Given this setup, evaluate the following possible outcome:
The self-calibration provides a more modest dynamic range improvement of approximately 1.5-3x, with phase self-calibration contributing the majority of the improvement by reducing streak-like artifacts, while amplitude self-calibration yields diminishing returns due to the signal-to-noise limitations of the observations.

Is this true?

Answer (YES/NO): NO